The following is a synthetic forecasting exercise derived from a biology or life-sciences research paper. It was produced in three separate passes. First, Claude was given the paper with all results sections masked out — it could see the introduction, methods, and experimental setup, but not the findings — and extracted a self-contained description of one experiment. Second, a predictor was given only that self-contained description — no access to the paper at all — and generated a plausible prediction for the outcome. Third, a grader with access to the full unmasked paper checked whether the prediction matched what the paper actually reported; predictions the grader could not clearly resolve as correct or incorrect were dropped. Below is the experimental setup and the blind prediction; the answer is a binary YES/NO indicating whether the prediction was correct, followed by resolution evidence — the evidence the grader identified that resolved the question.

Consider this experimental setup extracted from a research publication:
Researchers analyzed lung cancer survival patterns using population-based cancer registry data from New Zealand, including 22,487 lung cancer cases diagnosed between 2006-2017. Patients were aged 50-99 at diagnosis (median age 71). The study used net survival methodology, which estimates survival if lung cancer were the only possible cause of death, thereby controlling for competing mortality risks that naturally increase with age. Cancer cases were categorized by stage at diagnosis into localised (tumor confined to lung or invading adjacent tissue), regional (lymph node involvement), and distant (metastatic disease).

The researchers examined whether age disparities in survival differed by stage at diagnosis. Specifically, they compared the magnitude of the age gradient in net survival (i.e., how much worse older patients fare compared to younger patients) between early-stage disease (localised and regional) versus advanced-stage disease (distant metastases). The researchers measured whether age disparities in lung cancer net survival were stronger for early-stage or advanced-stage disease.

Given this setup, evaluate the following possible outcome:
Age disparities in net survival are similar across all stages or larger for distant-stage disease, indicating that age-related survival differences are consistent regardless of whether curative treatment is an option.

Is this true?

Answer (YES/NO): NO